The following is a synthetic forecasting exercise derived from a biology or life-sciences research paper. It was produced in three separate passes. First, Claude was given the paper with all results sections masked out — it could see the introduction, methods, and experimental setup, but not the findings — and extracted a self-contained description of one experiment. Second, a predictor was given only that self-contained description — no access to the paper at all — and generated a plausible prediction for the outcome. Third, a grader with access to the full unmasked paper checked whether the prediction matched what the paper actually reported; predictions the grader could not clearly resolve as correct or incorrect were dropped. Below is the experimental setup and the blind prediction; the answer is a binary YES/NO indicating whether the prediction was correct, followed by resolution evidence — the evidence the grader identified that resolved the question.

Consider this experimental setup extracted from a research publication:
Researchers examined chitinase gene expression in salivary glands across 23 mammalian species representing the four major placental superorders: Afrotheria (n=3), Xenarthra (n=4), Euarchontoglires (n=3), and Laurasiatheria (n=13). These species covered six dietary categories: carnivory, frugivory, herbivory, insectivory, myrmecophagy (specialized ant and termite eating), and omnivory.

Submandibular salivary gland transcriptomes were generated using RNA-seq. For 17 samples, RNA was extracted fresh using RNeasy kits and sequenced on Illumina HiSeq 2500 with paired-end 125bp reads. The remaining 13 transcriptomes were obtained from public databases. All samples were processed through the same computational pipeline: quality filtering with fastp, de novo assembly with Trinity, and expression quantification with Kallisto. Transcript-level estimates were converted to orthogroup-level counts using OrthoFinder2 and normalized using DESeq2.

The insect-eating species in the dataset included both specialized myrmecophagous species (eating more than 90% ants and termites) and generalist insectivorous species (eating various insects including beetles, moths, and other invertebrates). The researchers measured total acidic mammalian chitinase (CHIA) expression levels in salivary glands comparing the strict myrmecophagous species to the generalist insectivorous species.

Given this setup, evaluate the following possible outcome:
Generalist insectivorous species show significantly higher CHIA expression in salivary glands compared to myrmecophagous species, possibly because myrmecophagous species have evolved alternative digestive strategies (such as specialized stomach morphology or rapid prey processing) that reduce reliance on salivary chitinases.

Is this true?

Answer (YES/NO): NO